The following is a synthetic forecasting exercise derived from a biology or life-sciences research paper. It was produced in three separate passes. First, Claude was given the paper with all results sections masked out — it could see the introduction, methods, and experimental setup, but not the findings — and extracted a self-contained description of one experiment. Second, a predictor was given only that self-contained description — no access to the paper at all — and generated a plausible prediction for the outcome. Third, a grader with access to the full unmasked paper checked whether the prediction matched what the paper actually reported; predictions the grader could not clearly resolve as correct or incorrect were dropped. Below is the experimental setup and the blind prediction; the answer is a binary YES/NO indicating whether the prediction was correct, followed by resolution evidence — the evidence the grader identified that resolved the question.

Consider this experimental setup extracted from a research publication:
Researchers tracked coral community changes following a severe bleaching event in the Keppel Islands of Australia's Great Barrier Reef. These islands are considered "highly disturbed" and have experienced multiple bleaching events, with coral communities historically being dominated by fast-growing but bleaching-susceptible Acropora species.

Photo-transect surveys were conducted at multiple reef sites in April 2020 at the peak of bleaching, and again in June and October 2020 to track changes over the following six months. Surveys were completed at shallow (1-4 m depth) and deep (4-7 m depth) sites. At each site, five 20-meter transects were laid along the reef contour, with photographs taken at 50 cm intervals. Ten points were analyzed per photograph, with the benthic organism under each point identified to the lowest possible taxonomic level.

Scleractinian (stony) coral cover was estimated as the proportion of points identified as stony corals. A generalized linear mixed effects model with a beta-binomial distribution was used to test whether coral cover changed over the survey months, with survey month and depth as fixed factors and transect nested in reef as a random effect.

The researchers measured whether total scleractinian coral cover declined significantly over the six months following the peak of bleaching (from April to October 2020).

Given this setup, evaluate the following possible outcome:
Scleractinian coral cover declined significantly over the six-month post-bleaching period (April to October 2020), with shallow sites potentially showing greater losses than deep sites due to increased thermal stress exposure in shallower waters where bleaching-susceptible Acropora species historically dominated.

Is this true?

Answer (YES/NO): NO